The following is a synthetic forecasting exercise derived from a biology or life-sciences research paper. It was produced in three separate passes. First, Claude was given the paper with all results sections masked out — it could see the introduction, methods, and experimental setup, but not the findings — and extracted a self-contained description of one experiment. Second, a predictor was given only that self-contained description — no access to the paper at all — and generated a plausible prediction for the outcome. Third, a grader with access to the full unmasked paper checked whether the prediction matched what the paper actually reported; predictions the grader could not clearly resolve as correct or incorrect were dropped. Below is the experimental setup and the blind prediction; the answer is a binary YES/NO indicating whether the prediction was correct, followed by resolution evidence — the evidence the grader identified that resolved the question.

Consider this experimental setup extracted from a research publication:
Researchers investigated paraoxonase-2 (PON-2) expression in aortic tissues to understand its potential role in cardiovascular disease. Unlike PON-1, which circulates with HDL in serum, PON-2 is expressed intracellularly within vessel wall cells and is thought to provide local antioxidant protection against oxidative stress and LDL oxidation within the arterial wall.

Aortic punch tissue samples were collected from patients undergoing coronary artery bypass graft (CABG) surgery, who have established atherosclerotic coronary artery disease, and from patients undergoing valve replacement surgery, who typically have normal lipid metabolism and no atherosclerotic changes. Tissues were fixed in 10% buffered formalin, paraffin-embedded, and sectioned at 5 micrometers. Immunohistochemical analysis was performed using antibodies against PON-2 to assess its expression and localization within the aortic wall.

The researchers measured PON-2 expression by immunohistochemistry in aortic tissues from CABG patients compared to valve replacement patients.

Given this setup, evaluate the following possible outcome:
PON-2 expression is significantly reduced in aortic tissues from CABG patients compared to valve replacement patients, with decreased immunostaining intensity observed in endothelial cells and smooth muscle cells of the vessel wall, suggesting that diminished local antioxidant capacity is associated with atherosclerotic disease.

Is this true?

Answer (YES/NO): YES